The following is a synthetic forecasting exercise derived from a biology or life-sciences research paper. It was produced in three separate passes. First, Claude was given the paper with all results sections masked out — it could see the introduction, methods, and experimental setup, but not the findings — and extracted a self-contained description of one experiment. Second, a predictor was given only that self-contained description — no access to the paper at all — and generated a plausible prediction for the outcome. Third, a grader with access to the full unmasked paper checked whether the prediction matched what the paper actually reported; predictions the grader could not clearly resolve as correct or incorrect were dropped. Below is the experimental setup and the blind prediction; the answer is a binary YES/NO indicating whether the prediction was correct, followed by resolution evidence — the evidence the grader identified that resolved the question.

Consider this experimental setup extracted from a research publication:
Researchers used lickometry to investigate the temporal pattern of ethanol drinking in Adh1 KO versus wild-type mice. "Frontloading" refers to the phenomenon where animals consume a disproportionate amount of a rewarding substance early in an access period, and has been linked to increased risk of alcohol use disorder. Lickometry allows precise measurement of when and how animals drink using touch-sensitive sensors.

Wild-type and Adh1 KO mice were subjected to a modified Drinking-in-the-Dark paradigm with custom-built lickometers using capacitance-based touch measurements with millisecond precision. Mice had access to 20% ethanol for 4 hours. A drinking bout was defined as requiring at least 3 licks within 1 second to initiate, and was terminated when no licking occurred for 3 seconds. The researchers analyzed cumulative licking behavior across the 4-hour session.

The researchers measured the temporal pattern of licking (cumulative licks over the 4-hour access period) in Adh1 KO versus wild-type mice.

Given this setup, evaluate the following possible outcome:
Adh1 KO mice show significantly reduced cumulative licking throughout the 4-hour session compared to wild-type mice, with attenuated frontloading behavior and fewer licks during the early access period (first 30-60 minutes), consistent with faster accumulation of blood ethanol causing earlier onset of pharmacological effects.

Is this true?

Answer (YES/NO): NO